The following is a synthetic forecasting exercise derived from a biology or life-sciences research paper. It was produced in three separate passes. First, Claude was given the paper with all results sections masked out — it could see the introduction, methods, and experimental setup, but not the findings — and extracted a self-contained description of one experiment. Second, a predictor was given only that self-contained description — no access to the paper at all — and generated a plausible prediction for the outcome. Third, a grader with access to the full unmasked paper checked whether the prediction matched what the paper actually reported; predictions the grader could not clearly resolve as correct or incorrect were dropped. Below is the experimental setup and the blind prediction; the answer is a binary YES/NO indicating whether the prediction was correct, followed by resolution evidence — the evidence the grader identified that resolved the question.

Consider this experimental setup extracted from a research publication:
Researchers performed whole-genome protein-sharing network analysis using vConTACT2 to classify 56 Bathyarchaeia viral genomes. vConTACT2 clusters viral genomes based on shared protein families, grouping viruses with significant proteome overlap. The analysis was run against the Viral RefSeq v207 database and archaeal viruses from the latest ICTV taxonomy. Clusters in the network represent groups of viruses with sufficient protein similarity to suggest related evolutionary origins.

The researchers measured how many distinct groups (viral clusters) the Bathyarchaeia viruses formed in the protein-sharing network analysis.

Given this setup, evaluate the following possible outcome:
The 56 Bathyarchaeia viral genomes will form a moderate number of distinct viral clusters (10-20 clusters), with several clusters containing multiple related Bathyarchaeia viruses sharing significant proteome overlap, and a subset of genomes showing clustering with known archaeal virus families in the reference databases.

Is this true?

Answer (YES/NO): NO